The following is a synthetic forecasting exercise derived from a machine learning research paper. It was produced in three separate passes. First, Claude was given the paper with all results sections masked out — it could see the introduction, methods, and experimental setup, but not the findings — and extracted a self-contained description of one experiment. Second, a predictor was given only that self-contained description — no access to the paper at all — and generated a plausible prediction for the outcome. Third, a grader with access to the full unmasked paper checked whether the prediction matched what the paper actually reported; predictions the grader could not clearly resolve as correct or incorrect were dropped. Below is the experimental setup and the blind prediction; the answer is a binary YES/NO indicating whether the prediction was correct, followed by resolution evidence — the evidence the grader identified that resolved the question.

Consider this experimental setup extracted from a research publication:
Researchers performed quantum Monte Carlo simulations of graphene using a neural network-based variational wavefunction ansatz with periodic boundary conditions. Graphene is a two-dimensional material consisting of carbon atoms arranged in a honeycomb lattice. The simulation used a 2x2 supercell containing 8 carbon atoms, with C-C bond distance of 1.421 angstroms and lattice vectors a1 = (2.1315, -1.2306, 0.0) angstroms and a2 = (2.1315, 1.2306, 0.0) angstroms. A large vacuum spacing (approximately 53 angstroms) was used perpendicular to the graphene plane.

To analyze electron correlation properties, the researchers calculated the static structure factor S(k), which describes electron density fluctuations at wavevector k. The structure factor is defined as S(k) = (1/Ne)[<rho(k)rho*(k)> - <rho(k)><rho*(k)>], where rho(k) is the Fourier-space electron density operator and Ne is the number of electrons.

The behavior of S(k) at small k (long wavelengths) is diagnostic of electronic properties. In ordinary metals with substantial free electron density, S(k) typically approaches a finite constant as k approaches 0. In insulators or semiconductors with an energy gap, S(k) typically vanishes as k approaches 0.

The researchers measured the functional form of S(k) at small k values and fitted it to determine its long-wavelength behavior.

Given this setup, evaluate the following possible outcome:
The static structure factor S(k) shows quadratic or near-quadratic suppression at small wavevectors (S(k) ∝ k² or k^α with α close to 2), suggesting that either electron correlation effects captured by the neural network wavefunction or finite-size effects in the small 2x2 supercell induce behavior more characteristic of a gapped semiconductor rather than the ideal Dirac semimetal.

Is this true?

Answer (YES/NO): YES